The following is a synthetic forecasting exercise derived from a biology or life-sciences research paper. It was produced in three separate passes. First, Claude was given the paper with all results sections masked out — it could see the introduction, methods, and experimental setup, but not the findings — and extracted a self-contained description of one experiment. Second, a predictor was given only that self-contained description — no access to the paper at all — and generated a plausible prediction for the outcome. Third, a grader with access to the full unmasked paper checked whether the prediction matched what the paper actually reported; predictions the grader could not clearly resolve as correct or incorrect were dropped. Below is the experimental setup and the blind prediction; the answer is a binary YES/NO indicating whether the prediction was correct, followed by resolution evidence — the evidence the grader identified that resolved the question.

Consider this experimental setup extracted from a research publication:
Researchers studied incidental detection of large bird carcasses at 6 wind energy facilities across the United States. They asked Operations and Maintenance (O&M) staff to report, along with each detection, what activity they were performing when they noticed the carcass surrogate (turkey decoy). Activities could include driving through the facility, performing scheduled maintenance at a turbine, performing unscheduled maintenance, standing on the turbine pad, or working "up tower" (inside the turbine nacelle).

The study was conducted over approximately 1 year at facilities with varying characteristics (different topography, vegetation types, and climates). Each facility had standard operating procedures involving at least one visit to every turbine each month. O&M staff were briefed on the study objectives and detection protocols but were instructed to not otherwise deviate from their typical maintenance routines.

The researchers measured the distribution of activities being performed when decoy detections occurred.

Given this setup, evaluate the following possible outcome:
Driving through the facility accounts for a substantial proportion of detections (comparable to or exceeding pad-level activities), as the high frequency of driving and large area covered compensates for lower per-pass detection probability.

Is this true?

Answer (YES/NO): YES